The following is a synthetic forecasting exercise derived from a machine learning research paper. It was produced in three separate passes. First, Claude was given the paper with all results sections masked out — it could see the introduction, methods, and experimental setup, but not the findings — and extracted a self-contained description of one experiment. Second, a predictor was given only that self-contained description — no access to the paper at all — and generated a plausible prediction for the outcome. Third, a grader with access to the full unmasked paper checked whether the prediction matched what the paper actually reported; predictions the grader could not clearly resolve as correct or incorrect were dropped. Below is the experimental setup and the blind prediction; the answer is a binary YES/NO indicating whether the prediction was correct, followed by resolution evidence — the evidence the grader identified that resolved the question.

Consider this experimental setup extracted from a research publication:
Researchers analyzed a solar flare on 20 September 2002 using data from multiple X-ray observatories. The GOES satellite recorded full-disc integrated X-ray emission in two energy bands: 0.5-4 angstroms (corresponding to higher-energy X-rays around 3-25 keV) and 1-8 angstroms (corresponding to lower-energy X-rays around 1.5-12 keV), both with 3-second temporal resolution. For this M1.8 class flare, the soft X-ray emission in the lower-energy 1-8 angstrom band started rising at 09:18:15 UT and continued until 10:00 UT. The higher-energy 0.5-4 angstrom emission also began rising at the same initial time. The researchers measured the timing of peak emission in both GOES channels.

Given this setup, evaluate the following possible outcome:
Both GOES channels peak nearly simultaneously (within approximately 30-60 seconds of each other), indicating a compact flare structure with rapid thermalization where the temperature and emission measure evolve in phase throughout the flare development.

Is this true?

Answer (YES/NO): NO